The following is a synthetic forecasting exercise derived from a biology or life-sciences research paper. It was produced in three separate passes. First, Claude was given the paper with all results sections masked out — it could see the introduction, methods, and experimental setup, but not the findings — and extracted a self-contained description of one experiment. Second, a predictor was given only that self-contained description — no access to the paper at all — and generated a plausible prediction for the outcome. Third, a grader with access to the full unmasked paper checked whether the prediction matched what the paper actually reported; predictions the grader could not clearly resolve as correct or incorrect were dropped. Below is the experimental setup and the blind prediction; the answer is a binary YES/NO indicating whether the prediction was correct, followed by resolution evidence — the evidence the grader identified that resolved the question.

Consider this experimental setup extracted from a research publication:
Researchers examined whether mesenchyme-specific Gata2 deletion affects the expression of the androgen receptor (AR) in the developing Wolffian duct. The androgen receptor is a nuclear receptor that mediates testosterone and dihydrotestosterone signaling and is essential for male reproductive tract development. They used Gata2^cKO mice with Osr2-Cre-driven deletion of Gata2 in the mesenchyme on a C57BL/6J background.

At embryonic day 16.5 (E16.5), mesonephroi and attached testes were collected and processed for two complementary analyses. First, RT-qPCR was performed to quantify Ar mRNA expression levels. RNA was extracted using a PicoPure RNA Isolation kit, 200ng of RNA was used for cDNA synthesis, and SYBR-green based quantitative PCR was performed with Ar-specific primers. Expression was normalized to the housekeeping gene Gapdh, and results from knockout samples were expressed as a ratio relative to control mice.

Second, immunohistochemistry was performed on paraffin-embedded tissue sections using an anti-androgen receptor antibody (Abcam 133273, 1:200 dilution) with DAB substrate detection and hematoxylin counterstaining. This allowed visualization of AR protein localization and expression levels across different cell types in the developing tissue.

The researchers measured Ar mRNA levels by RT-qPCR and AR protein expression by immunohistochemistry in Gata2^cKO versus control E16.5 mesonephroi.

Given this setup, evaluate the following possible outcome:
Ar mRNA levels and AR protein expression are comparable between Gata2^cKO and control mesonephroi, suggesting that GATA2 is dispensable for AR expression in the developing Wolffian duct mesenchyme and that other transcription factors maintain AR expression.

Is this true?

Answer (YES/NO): YES